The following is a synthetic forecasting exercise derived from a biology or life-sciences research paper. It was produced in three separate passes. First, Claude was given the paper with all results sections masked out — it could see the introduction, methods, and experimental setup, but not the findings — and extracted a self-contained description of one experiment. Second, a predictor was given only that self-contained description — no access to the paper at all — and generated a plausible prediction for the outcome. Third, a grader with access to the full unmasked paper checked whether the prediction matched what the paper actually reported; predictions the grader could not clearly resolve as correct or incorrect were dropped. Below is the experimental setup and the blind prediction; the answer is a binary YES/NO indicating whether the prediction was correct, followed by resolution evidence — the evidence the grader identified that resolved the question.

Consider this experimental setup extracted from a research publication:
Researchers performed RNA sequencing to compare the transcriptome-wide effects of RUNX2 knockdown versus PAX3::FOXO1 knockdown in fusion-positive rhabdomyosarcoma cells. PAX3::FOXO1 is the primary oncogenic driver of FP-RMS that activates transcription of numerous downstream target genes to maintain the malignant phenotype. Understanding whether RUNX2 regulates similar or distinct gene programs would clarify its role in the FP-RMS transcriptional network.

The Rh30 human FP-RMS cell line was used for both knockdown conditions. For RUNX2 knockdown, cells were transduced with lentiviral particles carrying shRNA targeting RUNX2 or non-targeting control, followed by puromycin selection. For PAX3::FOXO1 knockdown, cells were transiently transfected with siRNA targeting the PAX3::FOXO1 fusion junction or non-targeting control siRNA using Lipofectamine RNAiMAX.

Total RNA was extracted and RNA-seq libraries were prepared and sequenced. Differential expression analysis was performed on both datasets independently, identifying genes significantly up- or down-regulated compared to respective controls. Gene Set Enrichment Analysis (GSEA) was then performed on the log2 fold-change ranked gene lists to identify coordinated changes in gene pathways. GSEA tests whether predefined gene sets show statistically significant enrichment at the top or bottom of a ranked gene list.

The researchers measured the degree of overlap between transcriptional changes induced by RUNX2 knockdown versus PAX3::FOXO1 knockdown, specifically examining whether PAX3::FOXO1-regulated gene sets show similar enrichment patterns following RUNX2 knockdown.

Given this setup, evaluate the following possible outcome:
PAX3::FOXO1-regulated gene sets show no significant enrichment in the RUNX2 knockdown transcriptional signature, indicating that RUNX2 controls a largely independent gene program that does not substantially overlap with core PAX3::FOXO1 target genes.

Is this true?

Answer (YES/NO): NO